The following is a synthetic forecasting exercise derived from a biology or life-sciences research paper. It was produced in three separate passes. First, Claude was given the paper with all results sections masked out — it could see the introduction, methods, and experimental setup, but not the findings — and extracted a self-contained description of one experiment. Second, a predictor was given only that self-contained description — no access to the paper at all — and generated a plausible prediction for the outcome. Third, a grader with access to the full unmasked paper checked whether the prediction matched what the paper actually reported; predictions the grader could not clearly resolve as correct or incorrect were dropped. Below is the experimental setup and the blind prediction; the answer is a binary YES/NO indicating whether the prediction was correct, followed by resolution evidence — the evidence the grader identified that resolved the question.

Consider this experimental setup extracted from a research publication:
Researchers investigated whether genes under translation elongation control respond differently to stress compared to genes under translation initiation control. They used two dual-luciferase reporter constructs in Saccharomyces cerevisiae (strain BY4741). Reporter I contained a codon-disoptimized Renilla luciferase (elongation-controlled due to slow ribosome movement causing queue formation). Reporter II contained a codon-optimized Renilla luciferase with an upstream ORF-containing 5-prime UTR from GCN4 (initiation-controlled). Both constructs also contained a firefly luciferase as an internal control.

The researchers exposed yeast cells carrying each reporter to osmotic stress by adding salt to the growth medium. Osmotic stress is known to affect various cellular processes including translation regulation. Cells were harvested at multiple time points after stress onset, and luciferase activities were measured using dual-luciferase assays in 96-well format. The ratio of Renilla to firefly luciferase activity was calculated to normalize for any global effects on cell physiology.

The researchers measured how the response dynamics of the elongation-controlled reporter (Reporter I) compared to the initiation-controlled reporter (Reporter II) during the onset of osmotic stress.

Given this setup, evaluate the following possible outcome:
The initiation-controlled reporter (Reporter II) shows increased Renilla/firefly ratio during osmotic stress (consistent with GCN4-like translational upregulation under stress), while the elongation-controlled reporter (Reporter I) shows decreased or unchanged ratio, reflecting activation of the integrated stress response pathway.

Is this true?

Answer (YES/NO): NO